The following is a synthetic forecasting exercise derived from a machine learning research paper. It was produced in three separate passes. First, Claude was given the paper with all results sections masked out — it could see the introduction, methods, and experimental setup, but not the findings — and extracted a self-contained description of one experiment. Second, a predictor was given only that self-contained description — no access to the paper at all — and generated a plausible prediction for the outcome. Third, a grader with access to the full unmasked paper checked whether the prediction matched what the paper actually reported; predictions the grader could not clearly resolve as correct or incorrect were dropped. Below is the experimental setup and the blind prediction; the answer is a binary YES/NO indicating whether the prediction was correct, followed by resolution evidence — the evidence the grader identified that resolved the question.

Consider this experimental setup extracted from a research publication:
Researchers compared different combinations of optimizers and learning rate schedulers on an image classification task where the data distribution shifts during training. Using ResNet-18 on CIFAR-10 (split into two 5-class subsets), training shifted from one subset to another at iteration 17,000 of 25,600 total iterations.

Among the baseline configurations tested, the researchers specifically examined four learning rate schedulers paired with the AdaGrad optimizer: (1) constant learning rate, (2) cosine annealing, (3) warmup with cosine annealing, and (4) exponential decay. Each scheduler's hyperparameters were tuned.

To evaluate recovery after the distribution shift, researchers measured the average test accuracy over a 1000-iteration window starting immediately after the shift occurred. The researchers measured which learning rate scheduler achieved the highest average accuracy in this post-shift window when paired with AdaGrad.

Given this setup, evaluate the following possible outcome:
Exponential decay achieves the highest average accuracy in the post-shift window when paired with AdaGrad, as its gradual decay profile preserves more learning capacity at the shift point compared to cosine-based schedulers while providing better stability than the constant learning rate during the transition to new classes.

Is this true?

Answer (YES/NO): NO